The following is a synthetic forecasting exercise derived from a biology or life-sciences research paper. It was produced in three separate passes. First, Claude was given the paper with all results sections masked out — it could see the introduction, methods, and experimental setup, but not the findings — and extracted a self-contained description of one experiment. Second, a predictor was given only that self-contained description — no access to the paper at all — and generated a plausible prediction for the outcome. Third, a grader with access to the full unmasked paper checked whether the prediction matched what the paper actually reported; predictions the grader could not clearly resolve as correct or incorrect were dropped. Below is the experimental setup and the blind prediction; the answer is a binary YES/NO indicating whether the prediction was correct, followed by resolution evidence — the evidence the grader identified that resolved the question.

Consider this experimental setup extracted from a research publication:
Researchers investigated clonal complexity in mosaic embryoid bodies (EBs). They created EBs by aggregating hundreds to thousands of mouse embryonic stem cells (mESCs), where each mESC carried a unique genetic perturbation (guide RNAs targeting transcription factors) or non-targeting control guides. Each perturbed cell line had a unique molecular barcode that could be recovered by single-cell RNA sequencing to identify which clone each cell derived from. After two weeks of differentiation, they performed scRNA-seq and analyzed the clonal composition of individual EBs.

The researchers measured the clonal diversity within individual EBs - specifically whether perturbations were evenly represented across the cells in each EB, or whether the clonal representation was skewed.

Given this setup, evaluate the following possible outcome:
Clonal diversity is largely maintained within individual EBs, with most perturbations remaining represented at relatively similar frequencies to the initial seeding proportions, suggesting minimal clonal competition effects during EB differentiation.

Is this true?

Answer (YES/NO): NO